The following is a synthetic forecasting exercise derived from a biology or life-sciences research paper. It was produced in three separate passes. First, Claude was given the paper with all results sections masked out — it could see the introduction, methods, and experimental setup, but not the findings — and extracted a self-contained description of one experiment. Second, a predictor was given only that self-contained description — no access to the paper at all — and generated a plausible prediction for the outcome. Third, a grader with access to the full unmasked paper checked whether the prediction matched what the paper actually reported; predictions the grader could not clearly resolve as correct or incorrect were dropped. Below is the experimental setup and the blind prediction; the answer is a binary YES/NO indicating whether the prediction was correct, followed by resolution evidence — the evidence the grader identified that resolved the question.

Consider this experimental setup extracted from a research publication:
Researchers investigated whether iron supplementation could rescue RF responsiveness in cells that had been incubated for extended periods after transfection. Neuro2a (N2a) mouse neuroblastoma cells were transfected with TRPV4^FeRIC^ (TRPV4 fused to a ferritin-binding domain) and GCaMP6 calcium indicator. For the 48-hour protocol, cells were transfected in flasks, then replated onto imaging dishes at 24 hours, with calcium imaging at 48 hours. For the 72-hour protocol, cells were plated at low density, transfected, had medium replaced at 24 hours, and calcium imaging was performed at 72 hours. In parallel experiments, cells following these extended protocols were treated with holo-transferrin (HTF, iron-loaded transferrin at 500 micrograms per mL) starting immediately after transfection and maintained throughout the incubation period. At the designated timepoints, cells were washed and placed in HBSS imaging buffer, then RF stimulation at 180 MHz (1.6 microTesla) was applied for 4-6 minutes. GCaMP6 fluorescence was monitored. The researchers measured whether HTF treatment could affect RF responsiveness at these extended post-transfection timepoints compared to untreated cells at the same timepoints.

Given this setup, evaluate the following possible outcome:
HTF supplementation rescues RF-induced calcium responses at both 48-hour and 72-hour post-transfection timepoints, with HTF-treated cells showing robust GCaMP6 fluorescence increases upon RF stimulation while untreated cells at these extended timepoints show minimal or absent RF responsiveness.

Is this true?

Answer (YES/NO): YES